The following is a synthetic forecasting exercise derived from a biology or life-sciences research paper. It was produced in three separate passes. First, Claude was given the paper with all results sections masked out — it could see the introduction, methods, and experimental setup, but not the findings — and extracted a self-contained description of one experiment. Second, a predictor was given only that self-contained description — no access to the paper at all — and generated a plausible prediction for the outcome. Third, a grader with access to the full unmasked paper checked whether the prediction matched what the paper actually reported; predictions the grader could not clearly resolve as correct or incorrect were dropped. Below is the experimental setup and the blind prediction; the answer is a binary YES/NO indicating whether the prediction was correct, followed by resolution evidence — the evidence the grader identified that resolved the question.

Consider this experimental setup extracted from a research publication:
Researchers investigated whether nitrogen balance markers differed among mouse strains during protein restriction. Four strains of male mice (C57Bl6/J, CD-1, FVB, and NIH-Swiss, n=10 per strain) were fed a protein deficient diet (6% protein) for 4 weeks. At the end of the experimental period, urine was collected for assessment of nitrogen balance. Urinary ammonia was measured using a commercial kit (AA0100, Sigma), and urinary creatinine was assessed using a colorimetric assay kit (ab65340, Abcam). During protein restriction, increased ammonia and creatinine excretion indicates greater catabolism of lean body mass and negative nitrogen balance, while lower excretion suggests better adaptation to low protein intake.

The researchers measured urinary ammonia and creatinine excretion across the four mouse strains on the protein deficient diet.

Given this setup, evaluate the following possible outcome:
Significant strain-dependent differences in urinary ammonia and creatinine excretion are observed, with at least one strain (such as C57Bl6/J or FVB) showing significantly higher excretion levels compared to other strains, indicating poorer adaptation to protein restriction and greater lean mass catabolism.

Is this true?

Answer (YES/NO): NO